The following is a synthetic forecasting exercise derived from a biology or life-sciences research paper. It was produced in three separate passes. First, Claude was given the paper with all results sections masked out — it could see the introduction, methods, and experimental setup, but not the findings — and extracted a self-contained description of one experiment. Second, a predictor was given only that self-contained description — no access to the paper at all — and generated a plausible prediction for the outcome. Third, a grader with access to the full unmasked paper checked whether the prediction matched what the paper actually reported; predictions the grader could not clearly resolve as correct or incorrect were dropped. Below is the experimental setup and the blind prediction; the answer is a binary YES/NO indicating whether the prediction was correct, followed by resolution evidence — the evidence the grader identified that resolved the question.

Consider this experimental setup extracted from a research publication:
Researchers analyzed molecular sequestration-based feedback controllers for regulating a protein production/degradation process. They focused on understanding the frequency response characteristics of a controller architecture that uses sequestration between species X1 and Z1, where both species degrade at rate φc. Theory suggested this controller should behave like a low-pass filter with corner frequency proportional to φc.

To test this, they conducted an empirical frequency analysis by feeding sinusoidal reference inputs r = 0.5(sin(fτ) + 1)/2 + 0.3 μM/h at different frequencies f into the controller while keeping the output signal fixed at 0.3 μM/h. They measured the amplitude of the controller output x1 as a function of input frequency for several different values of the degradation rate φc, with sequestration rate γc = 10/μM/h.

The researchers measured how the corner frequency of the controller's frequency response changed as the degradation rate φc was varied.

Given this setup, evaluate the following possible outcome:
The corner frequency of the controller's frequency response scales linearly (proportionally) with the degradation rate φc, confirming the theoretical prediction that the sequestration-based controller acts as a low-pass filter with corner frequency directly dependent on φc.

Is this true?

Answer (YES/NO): YES